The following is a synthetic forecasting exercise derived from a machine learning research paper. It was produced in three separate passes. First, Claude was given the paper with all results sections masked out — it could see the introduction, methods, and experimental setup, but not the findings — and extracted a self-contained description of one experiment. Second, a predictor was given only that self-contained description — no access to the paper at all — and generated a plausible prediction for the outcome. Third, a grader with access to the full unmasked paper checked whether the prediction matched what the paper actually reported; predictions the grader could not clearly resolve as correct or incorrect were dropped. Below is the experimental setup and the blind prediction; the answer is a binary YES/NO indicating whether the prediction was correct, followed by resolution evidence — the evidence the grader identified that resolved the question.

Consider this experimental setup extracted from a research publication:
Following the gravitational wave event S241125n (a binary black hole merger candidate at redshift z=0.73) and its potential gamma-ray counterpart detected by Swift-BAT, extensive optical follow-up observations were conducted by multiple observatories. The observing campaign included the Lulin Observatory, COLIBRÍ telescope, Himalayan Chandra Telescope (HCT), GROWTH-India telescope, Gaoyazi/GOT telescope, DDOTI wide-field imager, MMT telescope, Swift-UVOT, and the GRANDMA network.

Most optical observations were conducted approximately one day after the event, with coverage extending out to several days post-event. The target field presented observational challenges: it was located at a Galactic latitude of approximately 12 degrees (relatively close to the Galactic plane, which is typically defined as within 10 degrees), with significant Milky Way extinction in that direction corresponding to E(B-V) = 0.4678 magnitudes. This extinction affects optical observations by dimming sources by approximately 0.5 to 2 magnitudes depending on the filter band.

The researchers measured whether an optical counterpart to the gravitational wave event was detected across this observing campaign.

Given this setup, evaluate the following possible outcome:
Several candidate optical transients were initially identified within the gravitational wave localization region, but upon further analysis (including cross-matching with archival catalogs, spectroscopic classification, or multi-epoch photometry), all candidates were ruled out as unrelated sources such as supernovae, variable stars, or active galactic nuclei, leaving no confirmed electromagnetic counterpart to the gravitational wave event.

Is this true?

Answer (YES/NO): NO